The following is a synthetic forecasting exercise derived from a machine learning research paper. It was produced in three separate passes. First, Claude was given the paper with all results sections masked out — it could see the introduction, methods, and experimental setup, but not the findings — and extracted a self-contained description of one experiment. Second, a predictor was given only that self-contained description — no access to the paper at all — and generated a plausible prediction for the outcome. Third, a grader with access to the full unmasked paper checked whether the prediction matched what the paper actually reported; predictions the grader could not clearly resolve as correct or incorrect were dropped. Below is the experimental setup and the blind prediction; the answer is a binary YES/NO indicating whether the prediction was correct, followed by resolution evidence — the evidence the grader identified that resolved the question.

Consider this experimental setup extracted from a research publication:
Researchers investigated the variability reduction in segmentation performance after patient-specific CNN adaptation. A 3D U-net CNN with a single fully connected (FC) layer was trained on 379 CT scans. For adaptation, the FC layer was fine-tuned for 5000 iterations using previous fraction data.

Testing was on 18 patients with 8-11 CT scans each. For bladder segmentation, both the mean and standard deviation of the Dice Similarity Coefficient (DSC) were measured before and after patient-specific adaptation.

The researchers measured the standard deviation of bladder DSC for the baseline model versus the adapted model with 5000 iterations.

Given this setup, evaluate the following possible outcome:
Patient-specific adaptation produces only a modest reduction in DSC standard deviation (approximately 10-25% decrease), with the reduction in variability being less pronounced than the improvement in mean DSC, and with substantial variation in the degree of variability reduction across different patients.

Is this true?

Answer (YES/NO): NO